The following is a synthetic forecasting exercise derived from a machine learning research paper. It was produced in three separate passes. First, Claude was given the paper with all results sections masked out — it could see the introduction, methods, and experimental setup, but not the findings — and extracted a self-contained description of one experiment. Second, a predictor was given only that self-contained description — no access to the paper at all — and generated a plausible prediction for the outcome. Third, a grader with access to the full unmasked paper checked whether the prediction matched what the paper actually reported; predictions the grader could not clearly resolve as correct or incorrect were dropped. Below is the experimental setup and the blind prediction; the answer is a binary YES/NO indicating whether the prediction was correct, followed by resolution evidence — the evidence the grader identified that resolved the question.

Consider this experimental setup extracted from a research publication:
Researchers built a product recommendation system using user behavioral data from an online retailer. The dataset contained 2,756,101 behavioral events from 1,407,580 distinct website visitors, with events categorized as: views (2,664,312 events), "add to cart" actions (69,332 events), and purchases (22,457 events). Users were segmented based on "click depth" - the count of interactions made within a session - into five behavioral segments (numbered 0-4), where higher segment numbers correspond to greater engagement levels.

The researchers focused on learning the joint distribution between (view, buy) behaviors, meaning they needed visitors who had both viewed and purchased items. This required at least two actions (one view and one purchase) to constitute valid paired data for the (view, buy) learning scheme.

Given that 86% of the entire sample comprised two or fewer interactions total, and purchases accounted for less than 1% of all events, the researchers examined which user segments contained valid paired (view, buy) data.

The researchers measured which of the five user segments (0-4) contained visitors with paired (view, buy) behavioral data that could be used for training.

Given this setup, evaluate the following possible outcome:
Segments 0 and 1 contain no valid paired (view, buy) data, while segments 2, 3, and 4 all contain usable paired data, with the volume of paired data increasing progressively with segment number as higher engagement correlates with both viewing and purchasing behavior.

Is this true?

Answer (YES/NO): NO